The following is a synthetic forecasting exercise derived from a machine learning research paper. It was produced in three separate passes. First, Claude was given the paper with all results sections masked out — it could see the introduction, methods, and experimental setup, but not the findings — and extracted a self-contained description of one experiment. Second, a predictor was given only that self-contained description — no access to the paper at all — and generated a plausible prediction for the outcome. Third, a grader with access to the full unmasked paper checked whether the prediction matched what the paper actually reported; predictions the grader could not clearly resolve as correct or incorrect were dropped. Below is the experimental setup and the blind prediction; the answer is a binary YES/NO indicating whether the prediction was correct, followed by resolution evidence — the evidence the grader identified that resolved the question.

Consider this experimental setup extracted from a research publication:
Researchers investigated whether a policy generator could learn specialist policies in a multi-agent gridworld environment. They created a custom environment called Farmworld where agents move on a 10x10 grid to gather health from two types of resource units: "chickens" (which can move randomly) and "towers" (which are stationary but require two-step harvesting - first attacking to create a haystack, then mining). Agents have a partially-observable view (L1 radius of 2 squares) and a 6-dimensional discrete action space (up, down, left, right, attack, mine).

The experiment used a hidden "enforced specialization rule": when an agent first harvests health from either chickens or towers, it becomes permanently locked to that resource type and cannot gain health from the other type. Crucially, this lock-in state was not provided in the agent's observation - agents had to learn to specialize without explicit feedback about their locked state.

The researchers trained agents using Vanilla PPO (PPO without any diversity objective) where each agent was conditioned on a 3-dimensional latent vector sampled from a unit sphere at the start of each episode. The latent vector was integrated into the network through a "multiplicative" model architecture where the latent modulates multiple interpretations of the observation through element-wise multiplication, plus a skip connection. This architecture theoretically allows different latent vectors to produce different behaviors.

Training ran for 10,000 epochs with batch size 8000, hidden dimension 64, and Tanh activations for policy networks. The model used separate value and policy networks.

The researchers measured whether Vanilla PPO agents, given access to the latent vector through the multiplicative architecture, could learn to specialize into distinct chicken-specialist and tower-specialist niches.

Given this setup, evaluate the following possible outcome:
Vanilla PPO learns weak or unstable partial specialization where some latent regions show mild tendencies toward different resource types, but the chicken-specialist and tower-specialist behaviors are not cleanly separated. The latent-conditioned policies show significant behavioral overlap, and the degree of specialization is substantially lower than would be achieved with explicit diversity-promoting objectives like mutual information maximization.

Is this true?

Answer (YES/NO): NO